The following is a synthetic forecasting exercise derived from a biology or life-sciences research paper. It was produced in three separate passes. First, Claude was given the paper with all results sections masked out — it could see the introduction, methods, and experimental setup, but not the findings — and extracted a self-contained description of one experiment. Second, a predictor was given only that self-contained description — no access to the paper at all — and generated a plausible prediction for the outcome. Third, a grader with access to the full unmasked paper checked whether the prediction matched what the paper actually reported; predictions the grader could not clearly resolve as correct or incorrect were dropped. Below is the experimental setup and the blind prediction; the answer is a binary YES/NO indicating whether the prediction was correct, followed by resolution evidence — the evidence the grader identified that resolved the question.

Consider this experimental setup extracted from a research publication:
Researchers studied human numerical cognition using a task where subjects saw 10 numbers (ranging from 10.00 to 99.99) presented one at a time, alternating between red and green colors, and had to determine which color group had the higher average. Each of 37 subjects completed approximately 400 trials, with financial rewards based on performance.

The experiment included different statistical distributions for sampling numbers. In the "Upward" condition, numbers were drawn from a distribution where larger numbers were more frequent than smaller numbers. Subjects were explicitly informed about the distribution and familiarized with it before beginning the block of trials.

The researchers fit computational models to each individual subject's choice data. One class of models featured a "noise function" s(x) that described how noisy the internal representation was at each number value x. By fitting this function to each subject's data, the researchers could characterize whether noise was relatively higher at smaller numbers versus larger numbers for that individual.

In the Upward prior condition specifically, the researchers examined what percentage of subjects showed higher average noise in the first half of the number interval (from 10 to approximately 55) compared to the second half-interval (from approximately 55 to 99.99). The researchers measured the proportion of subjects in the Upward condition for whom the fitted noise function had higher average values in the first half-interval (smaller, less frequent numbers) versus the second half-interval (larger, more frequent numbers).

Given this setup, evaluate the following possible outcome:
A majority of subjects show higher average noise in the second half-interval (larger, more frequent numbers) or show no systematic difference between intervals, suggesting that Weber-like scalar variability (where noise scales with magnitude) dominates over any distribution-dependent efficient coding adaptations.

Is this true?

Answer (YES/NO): NO